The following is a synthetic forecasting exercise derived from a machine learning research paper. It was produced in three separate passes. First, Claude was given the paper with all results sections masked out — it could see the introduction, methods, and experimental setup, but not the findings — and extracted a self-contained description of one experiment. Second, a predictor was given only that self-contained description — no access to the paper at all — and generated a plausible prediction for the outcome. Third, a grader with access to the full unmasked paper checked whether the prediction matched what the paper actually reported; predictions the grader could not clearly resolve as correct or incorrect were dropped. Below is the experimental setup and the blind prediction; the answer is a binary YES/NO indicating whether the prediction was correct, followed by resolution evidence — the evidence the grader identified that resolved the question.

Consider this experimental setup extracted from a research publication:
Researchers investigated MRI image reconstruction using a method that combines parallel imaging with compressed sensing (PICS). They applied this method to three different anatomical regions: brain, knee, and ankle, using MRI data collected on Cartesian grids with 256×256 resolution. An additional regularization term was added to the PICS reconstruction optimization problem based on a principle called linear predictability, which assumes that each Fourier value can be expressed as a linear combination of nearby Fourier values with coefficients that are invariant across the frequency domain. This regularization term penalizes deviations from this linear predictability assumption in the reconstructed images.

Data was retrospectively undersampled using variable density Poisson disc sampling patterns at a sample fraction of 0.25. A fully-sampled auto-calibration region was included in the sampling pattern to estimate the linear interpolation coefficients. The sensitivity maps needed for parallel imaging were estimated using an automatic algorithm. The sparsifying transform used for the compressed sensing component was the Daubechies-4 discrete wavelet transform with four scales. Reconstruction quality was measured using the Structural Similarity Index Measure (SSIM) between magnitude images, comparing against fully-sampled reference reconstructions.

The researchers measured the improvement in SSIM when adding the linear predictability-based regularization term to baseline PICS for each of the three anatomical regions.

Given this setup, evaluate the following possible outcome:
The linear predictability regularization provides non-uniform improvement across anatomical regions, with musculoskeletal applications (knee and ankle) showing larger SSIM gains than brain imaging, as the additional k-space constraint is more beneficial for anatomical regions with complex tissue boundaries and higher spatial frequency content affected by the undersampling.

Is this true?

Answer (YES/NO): NO